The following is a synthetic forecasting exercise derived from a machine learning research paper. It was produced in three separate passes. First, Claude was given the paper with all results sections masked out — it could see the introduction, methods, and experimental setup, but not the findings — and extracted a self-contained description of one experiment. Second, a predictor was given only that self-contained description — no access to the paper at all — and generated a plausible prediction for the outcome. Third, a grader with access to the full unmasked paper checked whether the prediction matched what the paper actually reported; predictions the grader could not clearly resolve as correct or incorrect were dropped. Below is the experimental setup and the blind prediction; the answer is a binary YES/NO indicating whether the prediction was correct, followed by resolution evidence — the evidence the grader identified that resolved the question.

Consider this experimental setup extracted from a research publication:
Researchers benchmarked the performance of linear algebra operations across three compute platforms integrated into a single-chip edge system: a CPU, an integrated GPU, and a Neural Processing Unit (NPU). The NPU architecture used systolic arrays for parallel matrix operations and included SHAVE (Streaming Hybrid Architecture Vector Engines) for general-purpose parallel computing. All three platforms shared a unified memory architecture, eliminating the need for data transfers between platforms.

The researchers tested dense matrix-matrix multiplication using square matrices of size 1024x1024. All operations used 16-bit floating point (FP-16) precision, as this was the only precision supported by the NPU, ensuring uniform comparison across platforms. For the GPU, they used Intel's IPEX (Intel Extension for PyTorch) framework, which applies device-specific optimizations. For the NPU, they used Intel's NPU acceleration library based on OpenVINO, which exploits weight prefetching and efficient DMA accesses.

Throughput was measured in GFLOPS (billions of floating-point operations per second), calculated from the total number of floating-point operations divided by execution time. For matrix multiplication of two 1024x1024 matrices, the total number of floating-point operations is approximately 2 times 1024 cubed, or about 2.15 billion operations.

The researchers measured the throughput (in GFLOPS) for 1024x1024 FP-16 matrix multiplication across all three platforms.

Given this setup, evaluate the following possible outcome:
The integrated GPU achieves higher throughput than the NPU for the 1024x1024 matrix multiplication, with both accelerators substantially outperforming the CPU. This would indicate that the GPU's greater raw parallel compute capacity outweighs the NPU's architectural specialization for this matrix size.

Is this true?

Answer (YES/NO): YES